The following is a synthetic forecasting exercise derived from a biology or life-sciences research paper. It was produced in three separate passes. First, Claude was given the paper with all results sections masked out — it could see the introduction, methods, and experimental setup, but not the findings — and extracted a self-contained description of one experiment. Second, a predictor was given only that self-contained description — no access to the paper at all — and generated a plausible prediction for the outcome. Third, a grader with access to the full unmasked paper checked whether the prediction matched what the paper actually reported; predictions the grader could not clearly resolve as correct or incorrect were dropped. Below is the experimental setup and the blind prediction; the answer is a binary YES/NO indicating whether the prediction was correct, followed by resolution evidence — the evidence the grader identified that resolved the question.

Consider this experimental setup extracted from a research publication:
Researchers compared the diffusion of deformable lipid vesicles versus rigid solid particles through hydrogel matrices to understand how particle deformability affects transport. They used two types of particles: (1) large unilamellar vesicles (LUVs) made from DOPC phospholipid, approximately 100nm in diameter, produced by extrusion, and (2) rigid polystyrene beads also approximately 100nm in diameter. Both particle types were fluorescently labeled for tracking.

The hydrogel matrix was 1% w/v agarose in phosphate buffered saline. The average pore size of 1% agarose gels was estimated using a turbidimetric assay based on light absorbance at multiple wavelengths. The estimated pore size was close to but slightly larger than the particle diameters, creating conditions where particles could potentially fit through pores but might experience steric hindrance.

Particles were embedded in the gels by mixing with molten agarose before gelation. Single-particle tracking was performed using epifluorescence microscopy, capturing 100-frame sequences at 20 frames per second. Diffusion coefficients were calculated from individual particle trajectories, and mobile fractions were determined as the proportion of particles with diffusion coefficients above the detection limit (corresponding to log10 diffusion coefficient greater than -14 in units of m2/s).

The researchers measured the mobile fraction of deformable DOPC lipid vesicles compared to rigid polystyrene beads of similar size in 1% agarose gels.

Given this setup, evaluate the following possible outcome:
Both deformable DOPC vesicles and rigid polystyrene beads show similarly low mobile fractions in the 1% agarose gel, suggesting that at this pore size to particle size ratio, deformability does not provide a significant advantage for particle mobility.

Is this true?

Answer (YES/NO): NO